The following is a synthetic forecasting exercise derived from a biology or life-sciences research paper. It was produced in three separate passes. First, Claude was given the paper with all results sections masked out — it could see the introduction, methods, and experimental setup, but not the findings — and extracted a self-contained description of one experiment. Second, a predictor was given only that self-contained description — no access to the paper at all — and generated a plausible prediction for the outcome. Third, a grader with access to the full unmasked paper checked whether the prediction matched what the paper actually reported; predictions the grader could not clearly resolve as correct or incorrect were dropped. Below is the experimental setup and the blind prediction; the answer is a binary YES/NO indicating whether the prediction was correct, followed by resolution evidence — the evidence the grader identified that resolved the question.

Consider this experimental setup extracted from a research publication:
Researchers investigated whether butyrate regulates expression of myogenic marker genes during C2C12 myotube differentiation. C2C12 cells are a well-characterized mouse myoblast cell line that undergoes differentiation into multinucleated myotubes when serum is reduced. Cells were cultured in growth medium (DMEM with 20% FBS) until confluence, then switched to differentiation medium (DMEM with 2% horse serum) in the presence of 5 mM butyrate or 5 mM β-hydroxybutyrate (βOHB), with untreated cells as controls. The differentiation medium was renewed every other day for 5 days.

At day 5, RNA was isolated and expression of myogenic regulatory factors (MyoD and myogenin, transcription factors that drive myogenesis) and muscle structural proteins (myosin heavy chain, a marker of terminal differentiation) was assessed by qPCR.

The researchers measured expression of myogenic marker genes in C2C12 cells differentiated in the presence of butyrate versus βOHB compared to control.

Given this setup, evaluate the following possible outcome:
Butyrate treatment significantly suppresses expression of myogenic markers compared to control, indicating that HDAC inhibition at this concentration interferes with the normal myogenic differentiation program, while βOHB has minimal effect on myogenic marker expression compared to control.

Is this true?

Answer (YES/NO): YES